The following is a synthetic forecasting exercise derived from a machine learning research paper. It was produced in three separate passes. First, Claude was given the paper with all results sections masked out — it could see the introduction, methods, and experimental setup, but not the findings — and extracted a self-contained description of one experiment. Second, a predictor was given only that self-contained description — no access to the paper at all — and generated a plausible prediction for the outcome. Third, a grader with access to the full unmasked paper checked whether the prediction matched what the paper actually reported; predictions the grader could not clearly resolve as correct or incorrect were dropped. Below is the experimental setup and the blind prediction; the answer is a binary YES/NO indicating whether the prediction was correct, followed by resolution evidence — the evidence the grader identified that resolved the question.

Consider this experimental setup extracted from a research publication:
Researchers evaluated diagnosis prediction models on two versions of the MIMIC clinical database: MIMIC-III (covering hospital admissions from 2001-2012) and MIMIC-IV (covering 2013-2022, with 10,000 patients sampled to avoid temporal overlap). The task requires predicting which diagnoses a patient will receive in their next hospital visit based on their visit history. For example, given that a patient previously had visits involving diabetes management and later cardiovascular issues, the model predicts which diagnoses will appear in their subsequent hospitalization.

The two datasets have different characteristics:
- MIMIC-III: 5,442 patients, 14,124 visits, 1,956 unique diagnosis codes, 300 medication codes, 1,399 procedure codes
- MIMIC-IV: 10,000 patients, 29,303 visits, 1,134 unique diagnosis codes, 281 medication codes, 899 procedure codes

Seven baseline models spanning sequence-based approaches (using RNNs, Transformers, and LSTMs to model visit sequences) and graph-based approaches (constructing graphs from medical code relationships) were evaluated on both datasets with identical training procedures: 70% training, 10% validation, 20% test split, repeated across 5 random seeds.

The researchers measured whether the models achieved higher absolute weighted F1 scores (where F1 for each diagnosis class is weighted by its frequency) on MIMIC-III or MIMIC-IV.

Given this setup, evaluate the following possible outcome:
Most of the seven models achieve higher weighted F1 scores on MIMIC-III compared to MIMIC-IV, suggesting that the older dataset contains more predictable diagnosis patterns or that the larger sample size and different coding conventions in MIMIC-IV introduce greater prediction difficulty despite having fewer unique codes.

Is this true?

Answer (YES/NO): NO